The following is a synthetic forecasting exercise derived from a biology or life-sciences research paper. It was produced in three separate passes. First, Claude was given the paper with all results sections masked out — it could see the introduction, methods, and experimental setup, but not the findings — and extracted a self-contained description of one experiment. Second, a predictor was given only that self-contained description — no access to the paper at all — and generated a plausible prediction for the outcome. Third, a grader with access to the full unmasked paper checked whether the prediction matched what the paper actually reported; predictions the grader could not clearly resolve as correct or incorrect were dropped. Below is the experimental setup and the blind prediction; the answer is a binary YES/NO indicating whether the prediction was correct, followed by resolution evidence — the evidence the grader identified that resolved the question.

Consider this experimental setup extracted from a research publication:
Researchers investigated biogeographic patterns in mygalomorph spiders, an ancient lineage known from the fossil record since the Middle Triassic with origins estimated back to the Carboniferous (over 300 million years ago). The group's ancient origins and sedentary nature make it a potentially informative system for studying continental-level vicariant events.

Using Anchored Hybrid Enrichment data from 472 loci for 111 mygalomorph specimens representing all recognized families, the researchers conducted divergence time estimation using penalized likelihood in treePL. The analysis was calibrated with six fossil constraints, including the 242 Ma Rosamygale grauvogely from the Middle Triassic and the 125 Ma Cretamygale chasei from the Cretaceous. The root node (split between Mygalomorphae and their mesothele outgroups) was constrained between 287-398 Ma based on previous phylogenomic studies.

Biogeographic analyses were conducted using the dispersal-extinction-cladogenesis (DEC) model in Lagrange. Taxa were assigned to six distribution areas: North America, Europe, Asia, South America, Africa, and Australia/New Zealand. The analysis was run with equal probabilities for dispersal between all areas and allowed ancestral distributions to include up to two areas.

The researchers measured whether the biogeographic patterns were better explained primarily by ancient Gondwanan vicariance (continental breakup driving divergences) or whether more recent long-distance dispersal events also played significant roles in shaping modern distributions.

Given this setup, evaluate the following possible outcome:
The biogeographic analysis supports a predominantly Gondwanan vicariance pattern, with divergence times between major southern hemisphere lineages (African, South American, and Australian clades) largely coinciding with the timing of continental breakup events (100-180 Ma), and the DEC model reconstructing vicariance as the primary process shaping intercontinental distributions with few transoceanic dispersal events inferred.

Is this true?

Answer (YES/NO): NO